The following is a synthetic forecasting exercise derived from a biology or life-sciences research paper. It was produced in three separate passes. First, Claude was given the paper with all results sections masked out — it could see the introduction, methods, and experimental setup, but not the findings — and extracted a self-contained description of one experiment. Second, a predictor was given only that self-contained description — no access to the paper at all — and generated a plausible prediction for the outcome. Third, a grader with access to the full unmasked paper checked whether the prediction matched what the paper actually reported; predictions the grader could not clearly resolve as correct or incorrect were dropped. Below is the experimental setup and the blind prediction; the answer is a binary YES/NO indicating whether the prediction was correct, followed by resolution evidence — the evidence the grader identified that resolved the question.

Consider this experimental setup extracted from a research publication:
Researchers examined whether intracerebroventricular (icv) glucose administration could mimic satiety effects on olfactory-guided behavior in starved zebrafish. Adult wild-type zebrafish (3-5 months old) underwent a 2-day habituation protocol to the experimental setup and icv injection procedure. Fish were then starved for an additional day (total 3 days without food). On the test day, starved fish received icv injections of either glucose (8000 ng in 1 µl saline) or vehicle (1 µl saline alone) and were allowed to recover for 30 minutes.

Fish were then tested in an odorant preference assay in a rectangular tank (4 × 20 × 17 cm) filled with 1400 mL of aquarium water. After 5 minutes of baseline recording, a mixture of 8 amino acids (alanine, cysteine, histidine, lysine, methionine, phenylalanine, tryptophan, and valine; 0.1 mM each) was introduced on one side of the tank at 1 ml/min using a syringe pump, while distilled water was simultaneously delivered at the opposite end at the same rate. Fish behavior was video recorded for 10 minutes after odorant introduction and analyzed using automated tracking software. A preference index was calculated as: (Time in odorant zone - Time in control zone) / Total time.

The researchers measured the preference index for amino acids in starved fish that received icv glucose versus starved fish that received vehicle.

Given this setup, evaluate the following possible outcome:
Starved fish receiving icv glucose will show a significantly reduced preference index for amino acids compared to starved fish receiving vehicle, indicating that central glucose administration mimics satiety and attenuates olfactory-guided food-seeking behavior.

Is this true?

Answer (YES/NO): YES